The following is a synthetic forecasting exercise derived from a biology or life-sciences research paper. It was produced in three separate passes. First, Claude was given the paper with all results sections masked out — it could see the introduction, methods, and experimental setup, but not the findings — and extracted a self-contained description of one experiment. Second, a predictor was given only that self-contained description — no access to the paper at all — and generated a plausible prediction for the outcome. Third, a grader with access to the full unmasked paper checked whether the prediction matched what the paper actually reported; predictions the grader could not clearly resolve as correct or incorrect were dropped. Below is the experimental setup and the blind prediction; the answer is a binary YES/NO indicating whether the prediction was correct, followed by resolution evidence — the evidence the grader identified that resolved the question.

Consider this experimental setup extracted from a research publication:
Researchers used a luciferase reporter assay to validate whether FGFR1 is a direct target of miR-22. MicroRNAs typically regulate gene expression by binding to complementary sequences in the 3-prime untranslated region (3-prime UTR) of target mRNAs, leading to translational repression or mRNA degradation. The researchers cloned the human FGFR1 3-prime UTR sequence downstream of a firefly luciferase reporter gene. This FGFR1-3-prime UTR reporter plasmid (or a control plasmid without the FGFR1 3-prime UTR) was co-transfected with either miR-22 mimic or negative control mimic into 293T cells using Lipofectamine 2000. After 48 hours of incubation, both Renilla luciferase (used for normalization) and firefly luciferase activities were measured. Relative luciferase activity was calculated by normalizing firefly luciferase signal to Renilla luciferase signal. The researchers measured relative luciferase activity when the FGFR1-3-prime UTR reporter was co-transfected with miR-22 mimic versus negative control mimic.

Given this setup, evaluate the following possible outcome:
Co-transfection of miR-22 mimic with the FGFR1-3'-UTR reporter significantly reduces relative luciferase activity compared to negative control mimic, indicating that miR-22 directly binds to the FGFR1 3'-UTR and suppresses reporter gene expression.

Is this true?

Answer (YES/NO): YES